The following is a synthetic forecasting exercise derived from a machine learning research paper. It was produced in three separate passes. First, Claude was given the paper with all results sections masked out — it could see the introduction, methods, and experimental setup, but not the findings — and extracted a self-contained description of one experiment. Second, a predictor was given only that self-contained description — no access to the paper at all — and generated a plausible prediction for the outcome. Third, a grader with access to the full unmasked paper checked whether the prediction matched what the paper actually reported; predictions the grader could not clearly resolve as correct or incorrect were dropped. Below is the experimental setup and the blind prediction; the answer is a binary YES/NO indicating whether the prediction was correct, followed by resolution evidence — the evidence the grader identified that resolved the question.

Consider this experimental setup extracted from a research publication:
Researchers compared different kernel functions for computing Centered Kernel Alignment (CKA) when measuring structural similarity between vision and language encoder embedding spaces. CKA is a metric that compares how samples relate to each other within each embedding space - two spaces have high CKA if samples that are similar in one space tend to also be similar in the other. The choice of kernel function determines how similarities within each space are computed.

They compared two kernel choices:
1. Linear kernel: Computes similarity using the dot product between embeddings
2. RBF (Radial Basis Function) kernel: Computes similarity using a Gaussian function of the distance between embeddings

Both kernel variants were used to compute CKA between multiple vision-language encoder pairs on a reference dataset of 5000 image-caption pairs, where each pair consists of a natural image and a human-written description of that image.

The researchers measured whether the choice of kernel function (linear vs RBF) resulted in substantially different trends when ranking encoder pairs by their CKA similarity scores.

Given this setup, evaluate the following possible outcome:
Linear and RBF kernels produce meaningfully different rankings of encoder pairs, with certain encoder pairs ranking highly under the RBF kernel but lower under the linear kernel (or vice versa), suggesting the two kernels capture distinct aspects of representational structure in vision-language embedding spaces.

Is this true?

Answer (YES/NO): NO